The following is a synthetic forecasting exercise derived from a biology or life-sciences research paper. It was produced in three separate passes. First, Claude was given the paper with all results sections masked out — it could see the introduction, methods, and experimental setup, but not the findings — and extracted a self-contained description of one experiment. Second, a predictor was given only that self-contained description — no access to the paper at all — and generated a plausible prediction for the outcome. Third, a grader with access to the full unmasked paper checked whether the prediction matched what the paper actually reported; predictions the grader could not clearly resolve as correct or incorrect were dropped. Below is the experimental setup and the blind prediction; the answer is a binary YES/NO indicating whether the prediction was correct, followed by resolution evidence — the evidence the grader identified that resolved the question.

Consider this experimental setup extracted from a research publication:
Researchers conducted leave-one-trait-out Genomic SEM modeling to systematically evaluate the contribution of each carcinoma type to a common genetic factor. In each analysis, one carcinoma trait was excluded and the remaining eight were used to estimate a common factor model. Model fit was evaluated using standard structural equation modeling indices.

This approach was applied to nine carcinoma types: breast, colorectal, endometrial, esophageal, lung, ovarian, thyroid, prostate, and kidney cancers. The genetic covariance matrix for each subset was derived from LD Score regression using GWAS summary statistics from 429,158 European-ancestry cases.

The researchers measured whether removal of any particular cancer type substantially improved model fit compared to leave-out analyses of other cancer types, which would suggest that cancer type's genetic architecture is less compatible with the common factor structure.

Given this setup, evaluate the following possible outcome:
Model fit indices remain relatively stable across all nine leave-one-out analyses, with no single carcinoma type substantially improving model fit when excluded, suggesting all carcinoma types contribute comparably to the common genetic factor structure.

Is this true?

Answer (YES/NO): NO